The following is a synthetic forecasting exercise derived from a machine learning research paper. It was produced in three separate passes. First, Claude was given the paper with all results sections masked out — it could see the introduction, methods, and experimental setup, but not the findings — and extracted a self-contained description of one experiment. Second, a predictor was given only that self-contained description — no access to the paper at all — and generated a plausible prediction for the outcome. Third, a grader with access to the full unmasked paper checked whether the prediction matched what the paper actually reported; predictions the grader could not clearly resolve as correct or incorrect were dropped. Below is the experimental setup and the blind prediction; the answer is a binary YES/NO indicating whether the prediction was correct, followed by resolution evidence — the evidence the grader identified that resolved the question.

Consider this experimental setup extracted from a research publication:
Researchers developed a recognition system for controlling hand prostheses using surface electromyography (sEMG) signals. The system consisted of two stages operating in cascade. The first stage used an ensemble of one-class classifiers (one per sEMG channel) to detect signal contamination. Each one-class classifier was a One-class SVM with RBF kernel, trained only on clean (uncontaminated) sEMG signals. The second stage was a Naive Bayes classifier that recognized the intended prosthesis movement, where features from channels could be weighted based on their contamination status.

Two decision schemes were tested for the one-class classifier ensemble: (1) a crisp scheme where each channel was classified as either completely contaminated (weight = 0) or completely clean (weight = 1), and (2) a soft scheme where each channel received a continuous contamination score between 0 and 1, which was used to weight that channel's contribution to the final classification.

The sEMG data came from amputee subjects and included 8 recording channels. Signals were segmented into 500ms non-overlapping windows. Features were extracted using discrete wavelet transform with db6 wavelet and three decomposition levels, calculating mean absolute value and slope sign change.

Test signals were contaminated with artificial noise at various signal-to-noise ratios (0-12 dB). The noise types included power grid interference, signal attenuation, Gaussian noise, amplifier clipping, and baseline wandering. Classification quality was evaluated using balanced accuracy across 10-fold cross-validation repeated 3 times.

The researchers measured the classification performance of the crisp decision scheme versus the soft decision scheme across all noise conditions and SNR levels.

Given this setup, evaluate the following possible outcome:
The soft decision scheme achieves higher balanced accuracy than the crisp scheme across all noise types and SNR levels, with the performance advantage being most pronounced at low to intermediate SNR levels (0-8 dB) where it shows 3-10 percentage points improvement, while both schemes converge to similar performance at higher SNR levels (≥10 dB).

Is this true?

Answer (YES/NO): NO